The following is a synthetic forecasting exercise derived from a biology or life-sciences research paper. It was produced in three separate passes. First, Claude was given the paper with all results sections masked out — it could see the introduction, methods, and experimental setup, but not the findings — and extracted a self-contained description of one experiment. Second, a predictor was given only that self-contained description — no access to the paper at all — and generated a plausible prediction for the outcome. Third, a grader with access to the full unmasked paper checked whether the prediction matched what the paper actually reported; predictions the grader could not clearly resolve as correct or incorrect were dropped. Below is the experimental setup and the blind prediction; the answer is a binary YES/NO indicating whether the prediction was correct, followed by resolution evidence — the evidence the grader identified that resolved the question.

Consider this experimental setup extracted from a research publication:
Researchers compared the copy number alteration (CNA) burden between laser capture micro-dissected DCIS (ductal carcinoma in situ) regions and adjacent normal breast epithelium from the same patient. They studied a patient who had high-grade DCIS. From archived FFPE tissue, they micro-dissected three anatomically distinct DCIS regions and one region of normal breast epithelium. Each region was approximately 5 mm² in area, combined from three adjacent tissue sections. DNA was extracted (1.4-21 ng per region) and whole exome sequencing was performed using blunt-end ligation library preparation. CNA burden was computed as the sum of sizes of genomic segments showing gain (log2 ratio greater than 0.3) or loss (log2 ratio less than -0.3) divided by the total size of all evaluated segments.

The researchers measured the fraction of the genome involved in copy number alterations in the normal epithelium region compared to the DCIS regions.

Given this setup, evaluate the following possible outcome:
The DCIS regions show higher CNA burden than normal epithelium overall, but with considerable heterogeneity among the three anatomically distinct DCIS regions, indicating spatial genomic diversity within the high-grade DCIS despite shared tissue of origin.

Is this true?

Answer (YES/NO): NO